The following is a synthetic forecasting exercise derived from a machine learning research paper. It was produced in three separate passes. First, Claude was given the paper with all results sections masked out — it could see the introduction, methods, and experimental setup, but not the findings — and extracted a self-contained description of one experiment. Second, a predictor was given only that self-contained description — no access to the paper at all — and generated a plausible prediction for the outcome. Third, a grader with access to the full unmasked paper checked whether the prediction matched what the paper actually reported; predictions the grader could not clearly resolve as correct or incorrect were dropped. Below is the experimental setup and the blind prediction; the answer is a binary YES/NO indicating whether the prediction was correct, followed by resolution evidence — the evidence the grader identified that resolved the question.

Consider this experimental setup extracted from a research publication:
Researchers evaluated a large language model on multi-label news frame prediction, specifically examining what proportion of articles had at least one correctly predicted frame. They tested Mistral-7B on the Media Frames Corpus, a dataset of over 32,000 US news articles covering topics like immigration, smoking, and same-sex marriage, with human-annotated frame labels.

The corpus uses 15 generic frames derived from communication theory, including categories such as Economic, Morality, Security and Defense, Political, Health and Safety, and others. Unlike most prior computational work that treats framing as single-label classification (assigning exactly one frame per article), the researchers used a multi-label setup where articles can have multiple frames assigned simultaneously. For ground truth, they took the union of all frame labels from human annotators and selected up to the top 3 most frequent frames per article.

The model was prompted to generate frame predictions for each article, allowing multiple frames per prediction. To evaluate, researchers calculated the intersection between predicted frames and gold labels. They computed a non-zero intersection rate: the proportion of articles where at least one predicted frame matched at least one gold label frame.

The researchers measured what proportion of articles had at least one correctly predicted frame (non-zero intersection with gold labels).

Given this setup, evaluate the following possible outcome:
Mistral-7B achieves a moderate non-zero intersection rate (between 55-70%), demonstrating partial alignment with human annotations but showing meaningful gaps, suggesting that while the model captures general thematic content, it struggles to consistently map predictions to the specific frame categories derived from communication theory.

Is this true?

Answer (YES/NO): NO